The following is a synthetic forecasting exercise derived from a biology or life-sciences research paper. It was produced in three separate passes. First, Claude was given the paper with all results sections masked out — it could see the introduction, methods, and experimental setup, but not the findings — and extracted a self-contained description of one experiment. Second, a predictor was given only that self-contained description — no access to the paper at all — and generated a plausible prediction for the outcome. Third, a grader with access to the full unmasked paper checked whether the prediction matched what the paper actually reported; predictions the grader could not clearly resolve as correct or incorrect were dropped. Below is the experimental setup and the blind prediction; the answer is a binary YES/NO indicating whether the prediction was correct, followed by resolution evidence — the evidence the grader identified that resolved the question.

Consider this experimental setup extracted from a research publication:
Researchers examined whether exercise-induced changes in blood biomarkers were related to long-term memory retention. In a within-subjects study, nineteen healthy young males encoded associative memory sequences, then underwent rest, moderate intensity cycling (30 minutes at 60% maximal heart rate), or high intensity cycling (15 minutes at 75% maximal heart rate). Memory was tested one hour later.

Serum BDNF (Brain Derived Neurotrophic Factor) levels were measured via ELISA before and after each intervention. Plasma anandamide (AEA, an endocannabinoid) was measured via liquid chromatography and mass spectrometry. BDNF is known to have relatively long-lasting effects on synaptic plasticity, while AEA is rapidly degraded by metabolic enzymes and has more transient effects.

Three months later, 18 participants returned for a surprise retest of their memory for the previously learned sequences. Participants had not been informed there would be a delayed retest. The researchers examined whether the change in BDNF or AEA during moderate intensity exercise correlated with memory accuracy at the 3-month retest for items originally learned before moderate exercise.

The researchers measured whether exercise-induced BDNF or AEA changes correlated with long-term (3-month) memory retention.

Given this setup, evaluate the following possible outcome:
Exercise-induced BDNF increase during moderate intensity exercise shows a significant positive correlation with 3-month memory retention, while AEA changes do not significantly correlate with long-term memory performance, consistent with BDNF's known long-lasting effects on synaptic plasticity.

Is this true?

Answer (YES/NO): YES